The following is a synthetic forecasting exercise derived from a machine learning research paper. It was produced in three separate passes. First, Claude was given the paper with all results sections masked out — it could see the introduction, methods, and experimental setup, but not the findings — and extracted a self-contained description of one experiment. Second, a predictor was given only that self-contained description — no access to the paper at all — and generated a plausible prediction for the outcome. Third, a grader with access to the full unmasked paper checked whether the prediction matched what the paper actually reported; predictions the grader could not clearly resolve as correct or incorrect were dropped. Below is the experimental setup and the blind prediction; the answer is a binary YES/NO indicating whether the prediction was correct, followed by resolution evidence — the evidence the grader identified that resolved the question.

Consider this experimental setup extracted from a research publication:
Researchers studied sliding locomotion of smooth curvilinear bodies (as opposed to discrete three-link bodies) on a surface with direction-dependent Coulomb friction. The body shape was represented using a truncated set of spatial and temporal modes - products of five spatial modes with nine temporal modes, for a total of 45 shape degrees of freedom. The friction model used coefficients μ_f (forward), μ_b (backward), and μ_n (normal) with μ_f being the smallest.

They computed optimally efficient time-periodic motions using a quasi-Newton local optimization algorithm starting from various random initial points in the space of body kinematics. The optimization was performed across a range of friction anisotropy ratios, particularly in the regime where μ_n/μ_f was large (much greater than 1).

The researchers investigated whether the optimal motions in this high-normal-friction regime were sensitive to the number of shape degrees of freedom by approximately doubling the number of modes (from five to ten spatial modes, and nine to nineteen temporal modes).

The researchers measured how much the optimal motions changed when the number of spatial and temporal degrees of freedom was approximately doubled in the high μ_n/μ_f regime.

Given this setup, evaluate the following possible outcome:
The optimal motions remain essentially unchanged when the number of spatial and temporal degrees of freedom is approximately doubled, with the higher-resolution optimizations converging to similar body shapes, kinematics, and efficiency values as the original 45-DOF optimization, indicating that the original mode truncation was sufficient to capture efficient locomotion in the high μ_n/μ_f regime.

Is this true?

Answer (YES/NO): YES